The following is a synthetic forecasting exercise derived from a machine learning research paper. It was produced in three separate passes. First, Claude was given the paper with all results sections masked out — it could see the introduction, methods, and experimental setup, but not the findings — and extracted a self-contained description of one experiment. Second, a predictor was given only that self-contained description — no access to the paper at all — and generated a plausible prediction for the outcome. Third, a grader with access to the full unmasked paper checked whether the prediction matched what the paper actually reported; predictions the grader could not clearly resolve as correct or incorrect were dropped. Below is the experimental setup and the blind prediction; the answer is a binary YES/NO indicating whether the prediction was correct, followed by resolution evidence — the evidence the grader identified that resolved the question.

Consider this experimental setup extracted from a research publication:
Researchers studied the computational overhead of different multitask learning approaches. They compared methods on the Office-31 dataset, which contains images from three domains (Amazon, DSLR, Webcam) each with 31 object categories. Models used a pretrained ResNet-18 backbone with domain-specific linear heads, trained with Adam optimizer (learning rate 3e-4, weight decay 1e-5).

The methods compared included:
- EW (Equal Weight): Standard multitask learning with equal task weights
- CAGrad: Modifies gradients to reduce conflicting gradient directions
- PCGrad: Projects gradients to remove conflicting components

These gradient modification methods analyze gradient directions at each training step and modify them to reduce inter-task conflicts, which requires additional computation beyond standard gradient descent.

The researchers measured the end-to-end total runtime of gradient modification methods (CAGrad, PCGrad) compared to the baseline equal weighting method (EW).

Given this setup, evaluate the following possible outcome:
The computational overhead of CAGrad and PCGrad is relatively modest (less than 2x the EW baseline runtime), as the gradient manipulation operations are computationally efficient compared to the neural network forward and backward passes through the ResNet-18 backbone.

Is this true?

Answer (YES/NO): NO